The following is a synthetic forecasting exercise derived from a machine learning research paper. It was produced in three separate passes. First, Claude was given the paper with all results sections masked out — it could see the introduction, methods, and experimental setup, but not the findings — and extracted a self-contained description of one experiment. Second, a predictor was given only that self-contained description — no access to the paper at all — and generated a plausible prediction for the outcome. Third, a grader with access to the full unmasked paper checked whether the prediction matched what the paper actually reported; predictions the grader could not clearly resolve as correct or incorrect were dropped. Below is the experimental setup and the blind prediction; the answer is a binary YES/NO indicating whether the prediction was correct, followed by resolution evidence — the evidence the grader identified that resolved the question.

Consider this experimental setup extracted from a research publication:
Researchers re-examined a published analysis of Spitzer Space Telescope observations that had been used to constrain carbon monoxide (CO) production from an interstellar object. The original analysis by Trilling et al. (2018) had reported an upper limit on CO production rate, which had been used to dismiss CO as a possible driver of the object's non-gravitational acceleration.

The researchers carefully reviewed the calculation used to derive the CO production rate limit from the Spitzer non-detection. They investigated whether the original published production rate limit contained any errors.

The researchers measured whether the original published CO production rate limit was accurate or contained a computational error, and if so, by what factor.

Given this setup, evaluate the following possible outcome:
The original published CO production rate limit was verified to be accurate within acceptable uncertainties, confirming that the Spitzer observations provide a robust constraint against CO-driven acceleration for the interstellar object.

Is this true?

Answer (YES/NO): NO